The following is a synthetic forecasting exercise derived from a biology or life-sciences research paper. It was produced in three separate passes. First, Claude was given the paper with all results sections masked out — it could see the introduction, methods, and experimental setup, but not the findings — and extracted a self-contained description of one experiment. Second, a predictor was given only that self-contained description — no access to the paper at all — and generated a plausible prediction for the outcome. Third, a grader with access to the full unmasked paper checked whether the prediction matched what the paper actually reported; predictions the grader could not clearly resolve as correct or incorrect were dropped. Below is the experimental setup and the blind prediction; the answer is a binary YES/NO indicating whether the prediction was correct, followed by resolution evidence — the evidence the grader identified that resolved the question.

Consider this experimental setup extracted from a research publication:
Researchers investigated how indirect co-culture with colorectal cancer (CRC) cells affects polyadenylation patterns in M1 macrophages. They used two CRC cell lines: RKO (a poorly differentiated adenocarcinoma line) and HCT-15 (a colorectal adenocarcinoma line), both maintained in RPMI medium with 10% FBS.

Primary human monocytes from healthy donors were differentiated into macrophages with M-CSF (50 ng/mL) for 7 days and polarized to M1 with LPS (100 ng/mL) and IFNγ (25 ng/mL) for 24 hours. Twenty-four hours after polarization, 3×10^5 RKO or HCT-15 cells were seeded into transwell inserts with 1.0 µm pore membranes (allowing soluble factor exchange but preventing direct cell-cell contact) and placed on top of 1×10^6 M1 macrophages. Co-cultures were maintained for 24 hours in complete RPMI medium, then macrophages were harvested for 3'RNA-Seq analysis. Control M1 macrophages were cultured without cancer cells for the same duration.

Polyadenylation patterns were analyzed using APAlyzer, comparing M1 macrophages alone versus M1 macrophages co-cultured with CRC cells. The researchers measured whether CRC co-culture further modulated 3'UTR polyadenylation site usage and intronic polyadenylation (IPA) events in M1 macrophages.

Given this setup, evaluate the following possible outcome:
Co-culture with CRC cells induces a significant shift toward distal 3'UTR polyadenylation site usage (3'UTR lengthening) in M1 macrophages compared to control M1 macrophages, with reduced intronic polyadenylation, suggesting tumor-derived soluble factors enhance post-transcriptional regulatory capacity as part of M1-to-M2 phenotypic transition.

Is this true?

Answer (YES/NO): NO